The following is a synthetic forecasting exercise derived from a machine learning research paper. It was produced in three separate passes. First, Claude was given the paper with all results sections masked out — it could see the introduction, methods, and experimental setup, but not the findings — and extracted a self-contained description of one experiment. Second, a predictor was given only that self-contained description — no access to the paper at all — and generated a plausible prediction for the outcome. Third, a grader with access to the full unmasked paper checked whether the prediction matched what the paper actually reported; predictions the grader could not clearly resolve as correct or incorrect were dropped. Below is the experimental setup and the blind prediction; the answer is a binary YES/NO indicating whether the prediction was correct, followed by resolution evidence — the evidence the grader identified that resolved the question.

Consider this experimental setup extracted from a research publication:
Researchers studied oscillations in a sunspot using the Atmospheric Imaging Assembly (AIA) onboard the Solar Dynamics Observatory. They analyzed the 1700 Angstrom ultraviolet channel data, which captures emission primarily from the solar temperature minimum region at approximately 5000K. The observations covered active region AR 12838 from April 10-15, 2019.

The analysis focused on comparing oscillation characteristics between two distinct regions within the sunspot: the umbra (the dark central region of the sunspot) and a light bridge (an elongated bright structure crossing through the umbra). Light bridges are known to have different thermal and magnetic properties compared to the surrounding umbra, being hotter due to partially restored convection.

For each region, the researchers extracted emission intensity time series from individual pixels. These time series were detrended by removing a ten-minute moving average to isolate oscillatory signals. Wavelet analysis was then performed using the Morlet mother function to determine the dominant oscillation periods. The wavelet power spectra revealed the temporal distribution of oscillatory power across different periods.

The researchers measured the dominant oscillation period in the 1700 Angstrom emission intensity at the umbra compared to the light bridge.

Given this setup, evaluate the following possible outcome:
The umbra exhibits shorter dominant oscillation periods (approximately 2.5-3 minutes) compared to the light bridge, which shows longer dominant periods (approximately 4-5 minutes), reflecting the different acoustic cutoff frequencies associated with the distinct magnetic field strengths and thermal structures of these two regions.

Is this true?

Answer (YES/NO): NO